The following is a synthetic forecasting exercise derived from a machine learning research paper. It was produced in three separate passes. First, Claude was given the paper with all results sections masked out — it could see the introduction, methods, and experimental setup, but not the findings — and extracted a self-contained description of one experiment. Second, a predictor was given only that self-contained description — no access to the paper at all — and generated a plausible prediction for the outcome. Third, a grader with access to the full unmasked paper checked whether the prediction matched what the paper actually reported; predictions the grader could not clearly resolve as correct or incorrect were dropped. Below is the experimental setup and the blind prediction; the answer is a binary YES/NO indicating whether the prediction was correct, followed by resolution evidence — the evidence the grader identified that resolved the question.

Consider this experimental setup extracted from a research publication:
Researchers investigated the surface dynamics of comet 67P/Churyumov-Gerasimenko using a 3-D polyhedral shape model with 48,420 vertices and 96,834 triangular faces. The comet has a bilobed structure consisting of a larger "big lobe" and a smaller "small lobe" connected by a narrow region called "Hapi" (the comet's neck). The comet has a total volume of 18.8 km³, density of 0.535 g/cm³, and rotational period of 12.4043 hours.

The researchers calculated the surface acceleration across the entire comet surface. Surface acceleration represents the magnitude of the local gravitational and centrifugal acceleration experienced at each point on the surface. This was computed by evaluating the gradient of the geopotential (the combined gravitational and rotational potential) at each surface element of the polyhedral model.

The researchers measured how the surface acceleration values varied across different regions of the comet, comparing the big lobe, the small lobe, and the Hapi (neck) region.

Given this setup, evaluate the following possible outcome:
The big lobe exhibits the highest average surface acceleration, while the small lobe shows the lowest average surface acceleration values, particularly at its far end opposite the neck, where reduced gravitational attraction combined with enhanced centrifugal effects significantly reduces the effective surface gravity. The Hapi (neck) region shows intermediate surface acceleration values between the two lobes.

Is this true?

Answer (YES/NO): NO